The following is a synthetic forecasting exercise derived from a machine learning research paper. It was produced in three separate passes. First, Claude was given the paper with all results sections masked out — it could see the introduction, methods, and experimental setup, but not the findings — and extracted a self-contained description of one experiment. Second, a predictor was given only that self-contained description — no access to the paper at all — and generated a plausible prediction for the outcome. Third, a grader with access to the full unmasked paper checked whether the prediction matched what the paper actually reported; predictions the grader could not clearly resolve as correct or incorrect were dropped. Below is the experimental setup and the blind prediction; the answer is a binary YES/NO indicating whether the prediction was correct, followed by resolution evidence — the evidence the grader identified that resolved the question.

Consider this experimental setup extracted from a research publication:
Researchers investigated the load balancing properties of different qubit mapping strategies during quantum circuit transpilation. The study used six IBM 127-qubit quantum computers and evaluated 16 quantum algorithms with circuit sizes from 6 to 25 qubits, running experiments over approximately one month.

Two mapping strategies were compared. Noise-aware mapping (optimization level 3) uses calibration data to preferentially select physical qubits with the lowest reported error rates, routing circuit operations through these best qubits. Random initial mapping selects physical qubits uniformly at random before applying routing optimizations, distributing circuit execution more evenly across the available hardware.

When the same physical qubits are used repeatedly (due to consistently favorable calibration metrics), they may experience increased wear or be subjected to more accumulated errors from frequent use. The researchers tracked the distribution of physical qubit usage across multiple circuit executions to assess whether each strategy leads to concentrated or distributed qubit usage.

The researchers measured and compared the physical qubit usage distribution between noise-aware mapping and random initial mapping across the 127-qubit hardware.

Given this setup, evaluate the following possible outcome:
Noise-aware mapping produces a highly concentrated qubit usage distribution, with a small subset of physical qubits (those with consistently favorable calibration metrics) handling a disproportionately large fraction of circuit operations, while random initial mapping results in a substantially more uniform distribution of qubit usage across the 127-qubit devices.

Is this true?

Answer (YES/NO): YES